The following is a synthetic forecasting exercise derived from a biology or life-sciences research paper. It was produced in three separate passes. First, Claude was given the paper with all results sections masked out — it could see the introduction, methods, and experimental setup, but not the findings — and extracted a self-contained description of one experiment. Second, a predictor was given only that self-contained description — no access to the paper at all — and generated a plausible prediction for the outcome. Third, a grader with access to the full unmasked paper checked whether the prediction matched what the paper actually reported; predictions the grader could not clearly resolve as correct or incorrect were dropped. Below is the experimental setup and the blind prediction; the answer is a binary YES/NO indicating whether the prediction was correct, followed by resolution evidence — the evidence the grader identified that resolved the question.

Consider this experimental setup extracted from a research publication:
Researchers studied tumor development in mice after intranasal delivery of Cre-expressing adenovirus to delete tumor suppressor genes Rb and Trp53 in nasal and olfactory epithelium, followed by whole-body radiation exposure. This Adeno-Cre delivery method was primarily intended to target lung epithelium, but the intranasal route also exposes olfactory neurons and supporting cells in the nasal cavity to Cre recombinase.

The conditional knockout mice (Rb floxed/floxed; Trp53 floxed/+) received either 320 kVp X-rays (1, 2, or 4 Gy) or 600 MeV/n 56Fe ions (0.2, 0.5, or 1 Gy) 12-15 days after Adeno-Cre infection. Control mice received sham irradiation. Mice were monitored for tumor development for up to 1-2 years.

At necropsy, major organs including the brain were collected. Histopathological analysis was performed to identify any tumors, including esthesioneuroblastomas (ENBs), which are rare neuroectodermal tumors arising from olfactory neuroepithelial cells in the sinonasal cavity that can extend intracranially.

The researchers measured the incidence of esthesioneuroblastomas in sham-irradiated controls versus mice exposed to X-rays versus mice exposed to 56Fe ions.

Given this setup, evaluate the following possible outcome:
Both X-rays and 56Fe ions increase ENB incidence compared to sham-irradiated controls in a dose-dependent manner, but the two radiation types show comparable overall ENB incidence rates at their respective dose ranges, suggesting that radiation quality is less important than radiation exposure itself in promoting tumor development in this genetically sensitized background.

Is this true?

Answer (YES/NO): NO